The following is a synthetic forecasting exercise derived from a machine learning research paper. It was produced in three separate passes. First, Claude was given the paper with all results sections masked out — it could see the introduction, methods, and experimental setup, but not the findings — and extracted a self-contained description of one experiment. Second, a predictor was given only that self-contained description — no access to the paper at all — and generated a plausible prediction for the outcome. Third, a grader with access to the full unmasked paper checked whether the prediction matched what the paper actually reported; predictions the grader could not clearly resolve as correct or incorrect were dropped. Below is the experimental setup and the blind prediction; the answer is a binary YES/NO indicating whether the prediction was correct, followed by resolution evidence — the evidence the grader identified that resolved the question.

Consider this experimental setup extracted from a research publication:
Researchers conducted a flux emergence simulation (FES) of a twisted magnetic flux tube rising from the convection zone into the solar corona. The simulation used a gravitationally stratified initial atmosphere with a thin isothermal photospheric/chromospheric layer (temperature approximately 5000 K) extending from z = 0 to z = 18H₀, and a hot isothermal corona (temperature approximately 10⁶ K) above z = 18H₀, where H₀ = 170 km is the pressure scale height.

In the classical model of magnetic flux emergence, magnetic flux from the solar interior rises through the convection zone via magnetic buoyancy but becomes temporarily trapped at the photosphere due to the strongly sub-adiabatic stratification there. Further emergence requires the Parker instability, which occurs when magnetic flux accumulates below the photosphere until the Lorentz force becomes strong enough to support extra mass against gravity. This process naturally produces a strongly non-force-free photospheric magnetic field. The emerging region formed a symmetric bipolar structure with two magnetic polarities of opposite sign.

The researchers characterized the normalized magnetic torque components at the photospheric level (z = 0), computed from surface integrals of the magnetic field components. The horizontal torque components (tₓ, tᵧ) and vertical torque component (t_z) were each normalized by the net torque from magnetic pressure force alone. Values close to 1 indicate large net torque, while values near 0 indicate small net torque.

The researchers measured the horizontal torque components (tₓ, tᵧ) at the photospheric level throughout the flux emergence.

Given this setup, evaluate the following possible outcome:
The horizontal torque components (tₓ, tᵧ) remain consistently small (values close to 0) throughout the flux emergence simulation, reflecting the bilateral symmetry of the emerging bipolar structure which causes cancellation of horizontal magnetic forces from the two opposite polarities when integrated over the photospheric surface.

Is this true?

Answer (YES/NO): NO